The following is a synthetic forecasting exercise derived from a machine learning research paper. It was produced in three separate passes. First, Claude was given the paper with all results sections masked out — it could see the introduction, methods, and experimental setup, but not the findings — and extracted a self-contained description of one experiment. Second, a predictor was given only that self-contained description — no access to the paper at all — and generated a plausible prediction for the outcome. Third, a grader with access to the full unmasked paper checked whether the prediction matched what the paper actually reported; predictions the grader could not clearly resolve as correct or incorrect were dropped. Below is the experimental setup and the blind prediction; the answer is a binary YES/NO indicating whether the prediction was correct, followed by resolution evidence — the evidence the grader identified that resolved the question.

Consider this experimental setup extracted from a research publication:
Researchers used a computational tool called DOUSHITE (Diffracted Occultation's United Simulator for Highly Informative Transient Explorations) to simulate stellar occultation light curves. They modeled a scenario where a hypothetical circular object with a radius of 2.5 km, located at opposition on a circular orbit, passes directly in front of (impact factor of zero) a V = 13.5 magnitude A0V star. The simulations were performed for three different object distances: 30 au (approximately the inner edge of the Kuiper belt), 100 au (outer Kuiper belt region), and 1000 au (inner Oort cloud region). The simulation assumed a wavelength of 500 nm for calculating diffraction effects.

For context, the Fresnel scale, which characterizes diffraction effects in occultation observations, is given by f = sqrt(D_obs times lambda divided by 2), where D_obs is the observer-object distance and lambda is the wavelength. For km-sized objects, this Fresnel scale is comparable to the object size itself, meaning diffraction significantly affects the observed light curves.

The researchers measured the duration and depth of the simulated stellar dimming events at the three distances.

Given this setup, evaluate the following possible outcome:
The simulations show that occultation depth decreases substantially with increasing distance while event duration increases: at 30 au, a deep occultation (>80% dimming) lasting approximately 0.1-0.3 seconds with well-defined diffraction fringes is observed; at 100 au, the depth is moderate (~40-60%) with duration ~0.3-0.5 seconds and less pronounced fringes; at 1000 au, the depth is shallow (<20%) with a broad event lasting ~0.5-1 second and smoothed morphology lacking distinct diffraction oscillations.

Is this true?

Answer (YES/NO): NO